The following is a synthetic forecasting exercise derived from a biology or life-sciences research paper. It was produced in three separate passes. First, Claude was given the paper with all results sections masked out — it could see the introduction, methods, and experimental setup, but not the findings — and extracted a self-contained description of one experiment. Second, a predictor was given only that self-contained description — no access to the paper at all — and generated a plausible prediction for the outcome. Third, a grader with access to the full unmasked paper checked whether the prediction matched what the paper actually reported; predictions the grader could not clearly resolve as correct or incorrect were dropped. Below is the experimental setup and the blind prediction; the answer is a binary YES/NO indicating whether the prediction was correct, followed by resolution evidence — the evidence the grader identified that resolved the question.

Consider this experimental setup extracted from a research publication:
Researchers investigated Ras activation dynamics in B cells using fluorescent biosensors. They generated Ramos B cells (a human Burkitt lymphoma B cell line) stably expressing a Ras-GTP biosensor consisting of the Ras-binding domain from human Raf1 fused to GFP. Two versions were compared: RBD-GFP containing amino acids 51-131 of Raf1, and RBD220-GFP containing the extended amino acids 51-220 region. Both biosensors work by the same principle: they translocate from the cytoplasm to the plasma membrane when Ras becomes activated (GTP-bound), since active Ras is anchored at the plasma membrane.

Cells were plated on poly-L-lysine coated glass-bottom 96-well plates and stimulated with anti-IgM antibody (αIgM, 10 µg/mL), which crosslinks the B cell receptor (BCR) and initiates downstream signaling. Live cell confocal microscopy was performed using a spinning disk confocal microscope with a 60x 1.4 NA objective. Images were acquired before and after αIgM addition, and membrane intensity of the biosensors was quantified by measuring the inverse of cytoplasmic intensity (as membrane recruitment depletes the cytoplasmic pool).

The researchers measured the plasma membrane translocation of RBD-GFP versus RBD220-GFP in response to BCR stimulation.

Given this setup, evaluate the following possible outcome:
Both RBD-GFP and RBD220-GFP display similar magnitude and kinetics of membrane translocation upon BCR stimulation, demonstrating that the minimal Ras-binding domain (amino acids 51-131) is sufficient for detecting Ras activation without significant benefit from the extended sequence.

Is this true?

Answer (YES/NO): NO